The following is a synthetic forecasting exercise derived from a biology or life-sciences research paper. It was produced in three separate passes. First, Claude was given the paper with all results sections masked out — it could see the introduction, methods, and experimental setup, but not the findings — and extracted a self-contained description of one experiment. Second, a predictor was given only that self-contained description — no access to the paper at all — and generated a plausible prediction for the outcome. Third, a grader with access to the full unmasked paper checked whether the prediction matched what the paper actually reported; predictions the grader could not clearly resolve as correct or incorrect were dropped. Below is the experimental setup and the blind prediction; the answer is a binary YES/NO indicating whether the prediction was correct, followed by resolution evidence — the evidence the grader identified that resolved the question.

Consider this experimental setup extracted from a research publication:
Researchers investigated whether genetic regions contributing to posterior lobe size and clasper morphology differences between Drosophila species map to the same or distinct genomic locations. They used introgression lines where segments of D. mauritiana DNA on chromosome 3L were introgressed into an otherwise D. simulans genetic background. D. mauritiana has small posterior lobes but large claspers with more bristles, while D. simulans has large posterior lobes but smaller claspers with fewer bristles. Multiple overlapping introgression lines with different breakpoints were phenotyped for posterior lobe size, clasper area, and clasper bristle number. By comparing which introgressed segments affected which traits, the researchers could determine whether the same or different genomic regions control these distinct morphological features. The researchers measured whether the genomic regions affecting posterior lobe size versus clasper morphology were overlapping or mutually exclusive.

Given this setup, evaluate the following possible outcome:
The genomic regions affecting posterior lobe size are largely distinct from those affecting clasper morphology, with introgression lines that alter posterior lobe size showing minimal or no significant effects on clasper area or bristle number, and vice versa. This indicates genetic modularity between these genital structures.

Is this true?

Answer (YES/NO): YES